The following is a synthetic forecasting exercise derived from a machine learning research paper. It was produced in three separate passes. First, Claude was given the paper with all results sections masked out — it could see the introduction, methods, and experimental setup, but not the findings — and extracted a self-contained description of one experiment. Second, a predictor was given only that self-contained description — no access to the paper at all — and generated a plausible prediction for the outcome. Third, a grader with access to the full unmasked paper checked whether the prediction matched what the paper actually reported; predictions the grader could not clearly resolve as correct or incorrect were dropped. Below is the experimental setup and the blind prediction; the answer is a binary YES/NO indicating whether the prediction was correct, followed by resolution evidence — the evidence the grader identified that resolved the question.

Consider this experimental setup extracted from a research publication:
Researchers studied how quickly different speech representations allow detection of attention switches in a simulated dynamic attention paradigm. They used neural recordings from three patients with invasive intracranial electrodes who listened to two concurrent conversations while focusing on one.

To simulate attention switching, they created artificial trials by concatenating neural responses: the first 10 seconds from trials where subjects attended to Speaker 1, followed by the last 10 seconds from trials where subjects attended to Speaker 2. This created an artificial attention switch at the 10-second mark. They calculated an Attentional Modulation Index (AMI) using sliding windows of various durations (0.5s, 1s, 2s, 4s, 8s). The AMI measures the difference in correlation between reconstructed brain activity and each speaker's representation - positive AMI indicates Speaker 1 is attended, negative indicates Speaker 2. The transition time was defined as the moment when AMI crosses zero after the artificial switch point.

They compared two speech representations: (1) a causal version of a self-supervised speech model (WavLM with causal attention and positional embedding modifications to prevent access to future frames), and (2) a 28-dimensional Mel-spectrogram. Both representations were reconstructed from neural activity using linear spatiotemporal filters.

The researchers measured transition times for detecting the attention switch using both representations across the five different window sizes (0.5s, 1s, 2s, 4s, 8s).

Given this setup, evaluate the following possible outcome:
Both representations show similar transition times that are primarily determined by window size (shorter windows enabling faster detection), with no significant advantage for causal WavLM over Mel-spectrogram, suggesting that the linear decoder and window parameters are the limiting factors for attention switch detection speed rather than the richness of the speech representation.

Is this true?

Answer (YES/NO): NO